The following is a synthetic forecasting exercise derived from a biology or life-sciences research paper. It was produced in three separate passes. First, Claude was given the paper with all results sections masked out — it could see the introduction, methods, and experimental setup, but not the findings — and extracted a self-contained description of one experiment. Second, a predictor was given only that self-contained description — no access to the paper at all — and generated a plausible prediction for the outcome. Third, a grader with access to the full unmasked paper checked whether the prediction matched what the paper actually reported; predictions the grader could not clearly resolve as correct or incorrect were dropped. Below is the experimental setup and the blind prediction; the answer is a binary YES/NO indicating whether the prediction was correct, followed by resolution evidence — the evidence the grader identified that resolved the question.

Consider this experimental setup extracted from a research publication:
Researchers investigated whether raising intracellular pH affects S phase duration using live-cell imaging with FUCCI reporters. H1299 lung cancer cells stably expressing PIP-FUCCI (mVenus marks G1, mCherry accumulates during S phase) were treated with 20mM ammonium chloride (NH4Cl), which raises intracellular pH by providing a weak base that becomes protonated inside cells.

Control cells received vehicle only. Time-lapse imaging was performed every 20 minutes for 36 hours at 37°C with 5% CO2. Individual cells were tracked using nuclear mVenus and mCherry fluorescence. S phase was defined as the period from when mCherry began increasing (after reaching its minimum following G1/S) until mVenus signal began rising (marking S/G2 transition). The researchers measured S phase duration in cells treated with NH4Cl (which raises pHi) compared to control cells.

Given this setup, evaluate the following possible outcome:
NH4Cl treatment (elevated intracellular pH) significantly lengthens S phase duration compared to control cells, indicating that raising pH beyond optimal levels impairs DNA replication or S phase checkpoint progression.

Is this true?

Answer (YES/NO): YES